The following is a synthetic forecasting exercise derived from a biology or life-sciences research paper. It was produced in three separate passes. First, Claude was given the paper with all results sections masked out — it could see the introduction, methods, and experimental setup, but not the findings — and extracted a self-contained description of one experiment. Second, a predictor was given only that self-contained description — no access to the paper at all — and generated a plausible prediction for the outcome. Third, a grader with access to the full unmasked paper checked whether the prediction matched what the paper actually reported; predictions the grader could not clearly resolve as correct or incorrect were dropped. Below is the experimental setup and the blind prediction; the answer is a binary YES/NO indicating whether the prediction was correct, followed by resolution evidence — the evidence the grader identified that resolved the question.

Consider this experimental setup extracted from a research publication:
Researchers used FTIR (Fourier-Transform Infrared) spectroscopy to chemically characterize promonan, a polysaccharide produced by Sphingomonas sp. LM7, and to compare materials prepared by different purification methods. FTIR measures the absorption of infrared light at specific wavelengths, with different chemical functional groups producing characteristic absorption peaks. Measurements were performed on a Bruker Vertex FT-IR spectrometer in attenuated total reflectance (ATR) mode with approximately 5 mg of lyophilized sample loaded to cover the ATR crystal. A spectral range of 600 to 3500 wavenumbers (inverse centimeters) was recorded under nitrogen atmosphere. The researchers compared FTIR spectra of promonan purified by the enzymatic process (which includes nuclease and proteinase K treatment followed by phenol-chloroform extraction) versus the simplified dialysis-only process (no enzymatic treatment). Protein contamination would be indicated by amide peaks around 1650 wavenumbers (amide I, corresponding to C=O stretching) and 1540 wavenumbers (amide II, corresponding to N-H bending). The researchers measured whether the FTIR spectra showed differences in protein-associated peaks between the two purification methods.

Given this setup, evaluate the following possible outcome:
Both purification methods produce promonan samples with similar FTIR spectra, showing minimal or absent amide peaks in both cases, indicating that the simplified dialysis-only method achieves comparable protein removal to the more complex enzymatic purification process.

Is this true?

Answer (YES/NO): NO